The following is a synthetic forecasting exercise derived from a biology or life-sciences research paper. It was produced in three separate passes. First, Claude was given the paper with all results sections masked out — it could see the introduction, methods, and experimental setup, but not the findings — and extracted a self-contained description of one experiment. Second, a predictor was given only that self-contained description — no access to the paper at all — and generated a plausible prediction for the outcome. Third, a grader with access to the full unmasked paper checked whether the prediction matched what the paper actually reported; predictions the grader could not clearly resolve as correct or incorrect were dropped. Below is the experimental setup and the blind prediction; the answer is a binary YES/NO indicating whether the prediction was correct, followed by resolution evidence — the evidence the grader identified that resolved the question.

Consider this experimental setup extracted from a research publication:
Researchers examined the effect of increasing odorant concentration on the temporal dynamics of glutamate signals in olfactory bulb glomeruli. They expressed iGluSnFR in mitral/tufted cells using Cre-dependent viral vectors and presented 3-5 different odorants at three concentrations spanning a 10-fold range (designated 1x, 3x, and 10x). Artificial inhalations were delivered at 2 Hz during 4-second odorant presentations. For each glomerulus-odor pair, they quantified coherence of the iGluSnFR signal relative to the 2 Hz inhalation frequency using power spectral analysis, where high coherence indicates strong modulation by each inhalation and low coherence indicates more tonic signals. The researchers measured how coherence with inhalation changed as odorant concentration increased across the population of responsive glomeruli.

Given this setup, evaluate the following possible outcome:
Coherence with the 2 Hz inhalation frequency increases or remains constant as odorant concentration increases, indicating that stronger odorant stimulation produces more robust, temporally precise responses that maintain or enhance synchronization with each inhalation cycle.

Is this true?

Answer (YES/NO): NO